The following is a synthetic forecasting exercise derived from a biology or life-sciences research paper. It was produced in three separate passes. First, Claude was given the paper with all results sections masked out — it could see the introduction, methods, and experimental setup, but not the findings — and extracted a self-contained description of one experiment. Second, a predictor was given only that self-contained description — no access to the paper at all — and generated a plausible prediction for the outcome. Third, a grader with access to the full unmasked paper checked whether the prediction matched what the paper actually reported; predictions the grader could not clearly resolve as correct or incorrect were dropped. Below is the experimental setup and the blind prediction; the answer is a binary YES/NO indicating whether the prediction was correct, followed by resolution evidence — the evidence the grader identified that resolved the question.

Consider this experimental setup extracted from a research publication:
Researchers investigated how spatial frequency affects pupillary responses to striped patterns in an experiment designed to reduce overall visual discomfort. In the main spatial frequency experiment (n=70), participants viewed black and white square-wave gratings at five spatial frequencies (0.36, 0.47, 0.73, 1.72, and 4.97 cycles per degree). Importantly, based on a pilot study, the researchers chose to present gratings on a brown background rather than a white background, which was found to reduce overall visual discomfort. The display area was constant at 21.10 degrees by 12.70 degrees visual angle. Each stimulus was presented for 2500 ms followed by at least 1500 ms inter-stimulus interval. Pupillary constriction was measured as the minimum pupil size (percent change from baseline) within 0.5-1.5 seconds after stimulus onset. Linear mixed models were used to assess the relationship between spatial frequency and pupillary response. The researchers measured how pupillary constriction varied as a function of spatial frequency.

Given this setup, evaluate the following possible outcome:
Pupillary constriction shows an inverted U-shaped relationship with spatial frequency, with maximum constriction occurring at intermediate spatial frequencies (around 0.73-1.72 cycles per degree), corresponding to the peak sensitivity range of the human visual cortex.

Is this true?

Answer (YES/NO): NO